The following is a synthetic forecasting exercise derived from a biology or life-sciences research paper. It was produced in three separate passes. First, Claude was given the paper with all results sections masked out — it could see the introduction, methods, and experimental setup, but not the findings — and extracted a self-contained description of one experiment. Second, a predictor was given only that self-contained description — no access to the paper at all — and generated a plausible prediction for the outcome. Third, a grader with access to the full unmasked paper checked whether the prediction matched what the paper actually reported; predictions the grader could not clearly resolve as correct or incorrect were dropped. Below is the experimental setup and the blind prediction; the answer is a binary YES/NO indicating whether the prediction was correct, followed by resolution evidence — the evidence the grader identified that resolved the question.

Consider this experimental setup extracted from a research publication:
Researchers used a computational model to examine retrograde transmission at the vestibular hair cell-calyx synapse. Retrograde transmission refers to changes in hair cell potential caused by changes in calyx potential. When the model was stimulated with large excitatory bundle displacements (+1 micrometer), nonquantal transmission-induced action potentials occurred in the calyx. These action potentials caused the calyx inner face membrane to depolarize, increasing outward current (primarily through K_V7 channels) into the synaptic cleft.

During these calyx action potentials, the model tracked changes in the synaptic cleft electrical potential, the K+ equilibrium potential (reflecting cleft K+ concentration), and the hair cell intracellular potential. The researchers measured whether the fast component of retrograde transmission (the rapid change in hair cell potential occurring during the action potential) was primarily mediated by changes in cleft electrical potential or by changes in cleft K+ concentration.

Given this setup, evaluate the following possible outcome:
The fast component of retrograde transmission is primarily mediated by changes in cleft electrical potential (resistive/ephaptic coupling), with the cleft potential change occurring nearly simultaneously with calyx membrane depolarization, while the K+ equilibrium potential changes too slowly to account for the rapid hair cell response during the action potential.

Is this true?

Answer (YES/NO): YES